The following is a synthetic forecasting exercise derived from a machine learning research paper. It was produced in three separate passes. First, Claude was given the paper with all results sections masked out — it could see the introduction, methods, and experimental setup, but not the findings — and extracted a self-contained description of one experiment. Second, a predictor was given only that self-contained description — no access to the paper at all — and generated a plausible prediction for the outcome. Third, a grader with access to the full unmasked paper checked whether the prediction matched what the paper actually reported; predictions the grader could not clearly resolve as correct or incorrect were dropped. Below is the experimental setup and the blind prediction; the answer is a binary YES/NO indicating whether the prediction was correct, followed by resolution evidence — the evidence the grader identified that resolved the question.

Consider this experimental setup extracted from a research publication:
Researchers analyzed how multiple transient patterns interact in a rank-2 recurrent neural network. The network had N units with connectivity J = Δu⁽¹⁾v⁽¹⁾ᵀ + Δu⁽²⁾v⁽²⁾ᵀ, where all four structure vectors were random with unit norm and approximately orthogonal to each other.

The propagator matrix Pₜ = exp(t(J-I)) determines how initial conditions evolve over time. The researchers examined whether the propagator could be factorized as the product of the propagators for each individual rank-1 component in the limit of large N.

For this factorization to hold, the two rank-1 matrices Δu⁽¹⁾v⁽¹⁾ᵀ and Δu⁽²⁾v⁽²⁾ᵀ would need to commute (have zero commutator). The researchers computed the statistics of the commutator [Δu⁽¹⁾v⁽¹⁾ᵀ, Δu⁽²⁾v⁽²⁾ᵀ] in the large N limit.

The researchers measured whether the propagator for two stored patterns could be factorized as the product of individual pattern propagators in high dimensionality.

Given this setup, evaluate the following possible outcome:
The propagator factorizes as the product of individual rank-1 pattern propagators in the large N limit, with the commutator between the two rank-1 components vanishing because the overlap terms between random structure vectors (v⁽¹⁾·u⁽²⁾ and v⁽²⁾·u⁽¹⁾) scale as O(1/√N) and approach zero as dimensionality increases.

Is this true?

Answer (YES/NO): YES